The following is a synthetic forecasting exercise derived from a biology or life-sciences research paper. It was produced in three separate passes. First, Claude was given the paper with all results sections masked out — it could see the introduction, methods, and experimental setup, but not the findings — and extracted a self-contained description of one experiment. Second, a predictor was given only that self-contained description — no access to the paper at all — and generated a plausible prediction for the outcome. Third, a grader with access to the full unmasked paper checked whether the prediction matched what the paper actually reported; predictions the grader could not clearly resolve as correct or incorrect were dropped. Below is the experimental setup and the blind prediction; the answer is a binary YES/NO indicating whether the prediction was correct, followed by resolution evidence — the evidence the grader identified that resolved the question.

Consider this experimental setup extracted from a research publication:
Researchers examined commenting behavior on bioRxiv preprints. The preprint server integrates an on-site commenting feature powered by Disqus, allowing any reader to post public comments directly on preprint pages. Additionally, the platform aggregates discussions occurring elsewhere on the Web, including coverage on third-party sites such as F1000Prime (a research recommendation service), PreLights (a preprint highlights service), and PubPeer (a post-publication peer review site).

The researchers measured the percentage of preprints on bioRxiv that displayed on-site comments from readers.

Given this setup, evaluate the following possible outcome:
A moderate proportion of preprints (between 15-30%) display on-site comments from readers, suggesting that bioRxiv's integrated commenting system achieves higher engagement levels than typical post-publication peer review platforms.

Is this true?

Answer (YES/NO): NO